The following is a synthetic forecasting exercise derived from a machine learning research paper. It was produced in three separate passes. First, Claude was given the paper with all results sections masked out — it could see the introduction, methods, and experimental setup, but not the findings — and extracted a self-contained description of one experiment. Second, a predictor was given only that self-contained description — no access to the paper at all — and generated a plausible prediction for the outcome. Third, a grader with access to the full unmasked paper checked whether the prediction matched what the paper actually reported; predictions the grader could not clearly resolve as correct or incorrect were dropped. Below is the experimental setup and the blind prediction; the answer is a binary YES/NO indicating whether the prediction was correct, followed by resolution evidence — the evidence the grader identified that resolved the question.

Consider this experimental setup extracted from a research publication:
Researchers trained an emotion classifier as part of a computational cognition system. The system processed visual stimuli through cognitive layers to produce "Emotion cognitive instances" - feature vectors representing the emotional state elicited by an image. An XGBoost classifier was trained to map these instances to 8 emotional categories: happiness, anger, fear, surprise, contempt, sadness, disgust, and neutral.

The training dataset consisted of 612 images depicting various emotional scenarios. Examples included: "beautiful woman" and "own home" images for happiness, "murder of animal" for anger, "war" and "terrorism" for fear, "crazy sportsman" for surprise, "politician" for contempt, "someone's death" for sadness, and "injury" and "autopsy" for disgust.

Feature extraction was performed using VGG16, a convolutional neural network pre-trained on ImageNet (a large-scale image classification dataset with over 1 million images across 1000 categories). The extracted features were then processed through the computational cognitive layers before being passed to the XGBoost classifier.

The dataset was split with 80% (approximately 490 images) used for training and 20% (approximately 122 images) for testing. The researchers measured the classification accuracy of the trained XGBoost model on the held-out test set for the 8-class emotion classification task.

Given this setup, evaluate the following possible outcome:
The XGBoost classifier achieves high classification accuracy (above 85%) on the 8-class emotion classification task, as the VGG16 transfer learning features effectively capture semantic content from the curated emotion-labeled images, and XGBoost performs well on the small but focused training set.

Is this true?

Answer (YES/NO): NO